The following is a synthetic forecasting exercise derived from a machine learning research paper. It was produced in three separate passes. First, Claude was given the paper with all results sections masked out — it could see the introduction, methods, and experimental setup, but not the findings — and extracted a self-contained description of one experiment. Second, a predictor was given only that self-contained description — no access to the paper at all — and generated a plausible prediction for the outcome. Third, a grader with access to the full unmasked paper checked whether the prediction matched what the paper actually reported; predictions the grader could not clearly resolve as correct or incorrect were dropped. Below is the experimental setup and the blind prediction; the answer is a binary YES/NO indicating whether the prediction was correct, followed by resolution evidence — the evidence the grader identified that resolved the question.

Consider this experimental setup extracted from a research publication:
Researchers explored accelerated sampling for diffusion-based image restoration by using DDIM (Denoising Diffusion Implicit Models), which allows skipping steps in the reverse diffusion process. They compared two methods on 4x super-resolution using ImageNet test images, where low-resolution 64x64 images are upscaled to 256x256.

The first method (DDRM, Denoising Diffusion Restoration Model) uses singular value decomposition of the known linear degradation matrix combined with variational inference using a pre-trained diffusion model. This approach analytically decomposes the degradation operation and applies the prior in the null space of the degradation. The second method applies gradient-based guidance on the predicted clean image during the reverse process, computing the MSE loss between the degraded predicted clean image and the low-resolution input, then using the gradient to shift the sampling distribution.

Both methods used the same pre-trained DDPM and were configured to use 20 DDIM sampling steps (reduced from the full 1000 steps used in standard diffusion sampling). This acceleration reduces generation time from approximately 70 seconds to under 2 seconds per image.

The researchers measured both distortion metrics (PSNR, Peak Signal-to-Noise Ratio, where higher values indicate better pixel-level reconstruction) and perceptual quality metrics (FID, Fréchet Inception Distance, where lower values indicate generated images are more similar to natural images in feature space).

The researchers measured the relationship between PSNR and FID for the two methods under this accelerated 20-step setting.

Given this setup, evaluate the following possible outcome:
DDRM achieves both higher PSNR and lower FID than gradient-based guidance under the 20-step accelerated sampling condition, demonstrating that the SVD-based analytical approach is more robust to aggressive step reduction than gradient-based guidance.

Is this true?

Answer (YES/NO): NO